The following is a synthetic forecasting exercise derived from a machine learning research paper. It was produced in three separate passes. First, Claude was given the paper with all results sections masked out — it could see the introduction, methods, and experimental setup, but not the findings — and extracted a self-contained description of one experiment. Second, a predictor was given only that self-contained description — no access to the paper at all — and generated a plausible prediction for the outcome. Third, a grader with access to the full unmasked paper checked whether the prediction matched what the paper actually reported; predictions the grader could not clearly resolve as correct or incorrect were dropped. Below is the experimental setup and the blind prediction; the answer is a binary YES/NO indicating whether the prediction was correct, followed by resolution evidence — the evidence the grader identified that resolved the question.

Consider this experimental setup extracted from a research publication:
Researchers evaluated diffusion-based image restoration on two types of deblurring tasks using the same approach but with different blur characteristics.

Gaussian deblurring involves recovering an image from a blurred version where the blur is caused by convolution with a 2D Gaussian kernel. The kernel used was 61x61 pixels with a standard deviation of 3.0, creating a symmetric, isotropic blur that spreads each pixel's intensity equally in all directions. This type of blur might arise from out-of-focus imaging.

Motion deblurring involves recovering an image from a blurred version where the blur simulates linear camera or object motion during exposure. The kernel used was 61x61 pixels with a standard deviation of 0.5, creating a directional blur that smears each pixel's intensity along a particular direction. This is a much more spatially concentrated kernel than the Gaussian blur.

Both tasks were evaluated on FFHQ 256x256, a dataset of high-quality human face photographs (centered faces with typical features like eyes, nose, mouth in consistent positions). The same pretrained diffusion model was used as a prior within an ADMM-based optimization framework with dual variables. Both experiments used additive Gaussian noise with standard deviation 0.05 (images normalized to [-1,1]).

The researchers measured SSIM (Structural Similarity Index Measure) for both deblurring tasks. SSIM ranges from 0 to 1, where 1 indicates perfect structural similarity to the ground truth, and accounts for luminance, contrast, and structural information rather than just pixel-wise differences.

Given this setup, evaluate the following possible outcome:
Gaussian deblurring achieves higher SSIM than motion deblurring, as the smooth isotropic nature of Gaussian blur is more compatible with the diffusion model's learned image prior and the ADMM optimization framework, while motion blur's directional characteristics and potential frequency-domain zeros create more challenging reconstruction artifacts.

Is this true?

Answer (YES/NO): YES